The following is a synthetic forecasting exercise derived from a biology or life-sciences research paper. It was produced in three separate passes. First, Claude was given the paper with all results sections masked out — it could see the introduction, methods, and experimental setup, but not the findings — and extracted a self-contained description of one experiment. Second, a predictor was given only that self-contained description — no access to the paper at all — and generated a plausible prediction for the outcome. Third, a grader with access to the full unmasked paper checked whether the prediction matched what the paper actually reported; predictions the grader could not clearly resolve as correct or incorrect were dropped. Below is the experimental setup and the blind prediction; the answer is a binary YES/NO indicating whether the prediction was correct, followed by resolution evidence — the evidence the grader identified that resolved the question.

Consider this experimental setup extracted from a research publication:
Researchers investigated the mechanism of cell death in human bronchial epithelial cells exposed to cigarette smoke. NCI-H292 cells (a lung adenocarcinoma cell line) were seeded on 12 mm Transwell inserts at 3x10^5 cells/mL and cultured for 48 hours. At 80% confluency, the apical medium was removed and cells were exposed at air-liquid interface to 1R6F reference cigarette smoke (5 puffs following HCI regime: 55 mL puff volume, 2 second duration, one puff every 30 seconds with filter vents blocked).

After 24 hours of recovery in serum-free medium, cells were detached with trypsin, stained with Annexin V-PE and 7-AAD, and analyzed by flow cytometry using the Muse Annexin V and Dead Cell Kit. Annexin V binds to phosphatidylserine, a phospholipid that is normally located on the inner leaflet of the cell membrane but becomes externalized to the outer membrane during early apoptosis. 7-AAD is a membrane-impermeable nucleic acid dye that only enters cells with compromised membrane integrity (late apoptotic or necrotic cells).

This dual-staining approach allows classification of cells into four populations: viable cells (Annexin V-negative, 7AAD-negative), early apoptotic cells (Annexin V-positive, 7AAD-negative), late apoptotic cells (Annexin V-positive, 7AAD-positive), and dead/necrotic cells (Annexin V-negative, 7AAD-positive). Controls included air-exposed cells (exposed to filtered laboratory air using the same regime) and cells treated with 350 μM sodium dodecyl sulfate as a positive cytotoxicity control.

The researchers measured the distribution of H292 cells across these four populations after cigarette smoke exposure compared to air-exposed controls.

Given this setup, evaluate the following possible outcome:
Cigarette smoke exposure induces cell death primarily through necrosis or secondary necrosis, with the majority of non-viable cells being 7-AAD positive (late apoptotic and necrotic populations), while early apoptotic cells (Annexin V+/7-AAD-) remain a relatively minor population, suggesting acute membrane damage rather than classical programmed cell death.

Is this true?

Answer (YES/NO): NO